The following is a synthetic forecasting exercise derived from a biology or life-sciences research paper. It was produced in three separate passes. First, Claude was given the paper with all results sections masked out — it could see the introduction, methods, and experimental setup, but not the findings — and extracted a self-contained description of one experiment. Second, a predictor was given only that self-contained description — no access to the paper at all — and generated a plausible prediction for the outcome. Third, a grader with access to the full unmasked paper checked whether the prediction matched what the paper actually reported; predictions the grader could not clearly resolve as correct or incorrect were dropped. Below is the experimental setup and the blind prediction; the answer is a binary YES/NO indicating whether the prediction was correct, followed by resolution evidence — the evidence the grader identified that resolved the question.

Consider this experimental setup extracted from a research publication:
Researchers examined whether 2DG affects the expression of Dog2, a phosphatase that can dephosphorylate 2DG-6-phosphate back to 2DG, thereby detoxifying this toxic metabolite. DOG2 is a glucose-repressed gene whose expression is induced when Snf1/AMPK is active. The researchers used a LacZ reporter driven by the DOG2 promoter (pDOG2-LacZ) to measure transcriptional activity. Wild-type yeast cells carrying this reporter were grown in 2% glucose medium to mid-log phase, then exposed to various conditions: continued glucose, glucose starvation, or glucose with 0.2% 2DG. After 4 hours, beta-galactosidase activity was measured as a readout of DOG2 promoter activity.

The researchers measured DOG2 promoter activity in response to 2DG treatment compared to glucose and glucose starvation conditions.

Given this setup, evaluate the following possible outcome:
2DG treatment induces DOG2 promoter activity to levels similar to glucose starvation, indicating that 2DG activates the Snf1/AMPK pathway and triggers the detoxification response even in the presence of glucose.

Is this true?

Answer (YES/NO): NO